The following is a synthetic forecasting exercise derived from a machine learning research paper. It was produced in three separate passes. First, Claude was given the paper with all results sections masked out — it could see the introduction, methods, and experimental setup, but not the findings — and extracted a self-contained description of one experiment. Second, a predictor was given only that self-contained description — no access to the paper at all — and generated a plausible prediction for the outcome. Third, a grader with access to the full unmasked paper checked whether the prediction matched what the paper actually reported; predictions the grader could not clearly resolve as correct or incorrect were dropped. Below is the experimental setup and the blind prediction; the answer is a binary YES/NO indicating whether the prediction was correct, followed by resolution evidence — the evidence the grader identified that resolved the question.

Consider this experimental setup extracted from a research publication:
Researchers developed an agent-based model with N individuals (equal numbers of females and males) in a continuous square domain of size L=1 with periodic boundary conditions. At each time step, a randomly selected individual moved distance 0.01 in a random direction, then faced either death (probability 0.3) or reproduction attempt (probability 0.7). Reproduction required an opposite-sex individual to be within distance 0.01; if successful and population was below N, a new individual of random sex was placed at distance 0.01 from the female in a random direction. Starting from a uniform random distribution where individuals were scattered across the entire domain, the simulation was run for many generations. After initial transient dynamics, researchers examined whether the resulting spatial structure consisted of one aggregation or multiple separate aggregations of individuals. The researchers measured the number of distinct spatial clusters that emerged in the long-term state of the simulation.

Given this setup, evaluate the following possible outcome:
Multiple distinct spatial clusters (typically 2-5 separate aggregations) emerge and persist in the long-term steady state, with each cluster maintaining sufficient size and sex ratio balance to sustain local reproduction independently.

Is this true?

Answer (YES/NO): NO